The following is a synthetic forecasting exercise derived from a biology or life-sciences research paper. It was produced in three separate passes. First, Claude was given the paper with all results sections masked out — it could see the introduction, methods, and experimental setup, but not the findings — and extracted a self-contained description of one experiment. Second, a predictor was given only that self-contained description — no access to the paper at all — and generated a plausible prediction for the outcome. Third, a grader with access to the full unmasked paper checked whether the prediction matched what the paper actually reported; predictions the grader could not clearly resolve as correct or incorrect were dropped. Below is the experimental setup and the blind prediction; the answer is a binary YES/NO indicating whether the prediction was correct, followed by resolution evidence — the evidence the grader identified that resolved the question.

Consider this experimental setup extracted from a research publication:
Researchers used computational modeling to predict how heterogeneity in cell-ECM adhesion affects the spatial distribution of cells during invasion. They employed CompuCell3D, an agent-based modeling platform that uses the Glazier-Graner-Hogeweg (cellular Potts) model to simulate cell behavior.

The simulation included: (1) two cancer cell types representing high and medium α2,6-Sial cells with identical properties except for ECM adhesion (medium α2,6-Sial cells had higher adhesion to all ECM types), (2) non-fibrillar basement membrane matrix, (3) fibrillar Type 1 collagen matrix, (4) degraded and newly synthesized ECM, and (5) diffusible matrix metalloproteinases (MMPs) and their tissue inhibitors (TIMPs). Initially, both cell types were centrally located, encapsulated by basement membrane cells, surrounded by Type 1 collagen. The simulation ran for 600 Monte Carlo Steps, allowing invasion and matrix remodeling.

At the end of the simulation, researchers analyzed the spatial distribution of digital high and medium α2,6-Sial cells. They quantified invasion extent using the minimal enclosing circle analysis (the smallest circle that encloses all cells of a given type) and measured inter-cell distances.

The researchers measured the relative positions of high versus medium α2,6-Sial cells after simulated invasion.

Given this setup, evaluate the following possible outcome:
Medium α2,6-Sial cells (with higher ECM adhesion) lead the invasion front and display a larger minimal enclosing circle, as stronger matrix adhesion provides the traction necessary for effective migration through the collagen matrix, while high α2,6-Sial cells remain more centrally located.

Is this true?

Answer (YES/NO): YES